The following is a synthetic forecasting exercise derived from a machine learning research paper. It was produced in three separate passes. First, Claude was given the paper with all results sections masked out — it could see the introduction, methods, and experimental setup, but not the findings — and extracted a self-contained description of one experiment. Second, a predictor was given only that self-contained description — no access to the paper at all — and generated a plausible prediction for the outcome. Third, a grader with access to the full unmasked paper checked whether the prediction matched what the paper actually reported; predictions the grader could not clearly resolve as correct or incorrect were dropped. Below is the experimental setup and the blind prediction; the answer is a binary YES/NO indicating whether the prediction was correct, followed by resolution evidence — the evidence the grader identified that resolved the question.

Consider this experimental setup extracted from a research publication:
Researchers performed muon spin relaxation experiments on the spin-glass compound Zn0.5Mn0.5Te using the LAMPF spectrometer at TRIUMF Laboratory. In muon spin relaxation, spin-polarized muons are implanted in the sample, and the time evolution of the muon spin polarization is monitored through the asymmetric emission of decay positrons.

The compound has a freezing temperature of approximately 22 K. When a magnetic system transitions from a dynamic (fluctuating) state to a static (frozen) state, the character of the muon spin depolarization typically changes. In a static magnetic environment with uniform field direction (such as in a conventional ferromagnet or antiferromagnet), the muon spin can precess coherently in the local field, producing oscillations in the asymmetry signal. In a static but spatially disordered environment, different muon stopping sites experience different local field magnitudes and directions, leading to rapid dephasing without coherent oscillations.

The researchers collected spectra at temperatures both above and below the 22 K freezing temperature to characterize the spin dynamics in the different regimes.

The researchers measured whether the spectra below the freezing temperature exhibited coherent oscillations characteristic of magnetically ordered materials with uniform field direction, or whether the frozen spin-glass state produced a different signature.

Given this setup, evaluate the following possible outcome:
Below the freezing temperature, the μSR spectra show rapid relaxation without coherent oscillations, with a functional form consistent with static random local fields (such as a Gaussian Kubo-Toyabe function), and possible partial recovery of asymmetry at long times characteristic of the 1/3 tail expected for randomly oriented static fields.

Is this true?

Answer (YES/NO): NO